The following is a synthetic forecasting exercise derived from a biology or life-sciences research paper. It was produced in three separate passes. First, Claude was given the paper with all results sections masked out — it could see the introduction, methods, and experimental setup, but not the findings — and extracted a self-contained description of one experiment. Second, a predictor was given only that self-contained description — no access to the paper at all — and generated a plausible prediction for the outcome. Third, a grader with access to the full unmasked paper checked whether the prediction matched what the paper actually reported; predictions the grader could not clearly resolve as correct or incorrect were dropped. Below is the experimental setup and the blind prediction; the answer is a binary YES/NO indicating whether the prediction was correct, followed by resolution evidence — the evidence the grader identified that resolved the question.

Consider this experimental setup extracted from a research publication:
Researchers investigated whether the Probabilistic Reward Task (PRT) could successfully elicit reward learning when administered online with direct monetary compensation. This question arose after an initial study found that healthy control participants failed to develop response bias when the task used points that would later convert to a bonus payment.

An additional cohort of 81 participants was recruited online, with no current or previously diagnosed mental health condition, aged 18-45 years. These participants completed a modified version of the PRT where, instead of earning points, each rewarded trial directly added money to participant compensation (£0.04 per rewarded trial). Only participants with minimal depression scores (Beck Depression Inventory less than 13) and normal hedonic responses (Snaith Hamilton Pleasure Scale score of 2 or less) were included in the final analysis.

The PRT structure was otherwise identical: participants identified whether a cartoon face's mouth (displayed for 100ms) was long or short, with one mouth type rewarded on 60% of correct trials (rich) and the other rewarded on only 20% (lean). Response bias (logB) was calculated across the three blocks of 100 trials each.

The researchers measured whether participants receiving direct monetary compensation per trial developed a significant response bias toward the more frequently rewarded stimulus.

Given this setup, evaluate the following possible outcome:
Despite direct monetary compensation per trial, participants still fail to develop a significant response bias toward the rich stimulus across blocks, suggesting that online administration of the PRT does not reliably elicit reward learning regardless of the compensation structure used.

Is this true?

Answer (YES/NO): NO